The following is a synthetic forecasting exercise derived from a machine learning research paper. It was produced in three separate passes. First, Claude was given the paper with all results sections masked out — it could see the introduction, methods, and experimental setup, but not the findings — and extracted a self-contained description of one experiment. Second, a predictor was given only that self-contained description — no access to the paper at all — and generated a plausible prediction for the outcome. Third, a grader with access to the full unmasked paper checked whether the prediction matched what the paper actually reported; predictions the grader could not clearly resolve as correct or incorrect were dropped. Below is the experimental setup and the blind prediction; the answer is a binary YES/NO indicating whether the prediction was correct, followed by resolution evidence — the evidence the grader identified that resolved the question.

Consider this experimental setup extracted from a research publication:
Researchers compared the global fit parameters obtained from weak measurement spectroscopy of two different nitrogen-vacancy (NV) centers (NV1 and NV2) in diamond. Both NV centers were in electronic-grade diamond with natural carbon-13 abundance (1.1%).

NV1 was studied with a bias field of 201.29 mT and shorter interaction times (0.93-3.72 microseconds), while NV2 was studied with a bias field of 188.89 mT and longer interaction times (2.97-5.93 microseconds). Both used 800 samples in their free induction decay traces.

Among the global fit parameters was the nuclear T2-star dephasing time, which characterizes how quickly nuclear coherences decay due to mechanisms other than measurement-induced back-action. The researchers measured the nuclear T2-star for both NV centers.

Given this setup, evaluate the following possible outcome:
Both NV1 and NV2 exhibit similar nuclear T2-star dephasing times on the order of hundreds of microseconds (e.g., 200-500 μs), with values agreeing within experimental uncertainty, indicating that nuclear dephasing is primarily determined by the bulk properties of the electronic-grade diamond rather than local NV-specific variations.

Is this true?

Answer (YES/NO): NO